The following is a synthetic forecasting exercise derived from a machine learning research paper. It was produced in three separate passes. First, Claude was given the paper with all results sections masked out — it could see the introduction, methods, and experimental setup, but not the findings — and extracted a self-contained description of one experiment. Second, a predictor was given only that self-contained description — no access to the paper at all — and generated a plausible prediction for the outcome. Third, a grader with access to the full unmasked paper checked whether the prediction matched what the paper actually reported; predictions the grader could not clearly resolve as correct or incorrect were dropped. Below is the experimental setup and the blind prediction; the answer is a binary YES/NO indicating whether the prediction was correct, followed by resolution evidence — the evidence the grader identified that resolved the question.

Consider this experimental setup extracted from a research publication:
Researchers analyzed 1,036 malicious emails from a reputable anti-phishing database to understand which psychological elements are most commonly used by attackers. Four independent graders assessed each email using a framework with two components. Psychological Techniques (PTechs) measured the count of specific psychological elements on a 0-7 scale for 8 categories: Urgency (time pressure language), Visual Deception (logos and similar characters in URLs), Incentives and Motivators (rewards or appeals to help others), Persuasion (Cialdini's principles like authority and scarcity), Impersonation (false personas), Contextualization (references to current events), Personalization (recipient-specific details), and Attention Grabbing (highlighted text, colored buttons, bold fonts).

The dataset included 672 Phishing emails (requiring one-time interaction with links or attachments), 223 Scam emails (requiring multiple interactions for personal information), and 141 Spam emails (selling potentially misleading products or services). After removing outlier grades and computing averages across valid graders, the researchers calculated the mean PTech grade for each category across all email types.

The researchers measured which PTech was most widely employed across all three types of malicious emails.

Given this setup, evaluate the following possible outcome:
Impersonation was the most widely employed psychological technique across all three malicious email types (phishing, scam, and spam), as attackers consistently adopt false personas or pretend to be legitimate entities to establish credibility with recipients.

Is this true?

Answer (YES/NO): NO